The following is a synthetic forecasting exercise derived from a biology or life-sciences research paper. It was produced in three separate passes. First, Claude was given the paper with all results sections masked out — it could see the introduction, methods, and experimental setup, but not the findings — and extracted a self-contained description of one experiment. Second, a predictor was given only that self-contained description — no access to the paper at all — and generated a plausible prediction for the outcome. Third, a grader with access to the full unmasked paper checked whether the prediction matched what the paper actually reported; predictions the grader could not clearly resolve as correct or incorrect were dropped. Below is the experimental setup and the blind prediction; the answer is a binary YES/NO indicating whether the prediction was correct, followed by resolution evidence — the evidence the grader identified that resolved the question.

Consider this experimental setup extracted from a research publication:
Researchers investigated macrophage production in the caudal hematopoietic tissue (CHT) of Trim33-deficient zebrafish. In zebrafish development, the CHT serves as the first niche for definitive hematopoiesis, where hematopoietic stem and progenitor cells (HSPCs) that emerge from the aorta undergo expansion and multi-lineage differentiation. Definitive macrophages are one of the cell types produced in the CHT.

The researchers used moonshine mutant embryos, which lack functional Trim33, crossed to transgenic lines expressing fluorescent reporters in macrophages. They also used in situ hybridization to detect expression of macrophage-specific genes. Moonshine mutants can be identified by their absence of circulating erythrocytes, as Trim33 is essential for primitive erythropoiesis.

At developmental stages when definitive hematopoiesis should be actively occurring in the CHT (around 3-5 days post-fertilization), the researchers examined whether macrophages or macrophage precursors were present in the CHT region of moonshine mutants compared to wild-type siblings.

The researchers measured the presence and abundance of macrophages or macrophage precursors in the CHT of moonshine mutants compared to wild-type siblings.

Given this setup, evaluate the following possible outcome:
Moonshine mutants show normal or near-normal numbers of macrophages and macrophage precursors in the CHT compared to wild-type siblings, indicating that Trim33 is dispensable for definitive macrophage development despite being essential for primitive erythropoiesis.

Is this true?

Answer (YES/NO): NO